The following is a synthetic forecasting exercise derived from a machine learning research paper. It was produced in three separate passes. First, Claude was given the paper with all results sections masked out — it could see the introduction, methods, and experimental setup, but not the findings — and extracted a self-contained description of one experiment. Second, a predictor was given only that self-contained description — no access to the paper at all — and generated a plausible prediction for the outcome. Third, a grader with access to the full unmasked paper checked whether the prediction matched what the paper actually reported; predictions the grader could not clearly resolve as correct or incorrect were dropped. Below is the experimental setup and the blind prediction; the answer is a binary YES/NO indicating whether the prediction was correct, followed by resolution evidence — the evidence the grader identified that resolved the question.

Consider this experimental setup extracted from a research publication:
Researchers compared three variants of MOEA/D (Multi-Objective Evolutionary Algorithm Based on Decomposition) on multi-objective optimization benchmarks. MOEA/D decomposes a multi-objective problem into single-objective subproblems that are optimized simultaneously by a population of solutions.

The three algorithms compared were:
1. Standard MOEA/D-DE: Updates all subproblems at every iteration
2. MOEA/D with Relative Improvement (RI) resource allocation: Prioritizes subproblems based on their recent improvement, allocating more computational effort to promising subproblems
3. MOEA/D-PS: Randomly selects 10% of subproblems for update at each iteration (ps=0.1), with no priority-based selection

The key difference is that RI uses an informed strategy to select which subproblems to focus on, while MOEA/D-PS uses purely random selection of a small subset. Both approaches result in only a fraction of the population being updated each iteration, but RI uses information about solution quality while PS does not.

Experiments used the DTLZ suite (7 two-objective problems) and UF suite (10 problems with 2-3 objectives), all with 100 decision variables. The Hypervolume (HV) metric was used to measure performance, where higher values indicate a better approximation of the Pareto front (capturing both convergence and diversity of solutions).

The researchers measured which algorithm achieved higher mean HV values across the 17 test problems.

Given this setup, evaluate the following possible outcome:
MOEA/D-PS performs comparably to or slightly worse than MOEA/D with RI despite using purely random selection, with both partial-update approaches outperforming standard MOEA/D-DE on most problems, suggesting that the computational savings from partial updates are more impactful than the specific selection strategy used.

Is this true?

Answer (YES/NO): NO